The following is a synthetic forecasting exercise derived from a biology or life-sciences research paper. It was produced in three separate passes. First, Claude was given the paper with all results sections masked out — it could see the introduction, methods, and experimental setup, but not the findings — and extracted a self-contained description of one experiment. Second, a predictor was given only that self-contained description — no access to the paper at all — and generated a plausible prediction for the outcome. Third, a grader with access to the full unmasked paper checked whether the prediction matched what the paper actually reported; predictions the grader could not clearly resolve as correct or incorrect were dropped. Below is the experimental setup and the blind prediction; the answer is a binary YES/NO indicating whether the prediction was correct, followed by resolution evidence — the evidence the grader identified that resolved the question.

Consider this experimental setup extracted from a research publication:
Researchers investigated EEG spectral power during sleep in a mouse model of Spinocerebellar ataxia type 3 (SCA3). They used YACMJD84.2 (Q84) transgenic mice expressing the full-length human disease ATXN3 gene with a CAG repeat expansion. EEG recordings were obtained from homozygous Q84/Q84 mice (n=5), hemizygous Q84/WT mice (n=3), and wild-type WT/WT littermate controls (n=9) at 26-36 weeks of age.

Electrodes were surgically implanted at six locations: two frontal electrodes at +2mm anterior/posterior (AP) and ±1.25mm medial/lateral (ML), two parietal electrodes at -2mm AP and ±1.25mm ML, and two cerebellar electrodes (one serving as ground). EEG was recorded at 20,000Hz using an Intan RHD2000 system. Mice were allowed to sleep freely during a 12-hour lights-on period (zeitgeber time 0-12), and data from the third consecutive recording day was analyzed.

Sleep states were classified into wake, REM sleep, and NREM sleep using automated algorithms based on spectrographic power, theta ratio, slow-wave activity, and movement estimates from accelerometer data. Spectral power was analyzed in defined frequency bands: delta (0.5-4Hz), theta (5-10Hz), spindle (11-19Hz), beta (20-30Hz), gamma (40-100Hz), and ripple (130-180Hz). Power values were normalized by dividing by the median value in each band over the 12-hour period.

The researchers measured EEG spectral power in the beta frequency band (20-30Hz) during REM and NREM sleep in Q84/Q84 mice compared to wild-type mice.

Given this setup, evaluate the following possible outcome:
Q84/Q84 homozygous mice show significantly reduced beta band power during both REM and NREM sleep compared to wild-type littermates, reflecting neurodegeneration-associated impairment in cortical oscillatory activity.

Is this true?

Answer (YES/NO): NO